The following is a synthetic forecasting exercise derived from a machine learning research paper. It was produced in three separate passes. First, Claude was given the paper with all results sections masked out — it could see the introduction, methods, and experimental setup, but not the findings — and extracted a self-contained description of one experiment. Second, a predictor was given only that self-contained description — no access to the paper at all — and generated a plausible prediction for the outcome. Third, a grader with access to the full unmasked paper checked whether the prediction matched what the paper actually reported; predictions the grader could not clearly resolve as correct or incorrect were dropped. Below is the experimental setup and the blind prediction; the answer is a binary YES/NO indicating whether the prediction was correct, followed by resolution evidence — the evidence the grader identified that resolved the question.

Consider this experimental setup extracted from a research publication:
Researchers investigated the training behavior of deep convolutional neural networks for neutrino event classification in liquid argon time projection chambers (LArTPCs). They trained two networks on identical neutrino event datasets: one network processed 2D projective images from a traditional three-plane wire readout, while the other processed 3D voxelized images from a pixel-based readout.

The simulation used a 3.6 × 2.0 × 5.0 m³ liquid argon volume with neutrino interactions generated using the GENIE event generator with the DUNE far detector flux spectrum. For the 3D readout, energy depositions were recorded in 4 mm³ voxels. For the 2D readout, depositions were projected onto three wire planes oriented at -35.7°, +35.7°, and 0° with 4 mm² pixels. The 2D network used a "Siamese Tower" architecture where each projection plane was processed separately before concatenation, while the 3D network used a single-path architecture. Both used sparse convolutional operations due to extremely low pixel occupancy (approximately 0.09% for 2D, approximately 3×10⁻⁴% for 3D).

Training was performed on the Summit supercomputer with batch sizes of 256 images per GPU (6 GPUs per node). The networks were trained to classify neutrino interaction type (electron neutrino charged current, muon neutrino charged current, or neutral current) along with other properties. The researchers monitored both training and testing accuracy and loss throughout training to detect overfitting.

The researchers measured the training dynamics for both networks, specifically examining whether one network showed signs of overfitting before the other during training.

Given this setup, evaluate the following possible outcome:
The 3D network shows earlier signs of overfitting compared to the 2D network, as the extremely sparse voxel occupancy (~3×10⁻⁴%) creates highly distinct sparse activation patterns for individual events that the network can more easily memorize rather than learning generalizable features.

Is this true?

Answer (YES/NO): NO